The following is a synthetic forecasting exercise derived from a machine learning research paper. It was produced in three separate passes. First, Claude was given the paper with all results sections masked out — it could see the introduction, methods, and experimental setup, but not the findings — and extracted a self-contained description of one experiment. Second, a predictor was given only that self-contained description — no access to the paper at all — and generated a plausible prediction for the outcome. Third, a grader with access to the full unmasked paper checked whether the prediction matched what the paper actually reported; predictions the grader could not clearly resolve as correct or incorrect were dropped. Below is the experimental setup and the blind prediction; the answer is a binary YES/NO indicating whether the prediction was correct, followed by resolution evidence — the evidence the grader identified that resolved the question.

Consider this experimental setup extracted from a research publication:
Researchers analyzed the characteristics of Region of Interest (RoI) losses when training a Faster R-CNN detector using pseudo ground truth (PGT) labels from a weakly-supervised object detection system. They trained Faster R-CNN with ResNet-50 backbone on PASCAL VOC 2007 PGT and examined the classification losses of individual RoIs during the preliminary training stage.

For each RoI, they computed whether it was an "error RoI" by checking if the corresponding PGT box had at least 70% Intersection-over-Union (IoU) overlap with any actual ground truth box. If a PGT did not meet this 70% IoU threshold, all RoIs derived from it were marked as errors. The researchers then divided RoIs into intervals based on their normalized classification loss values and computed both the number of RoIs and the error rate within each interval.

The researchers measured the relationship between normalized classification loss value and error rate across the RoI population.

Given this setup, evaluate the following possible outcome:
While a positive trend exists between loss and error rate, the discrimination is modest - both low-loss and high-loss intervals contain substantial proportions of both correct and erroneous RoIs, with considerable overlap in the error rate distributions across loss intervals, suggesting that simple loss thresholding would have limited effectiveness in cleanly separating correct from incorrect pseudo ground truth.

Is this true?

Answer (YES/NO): NO